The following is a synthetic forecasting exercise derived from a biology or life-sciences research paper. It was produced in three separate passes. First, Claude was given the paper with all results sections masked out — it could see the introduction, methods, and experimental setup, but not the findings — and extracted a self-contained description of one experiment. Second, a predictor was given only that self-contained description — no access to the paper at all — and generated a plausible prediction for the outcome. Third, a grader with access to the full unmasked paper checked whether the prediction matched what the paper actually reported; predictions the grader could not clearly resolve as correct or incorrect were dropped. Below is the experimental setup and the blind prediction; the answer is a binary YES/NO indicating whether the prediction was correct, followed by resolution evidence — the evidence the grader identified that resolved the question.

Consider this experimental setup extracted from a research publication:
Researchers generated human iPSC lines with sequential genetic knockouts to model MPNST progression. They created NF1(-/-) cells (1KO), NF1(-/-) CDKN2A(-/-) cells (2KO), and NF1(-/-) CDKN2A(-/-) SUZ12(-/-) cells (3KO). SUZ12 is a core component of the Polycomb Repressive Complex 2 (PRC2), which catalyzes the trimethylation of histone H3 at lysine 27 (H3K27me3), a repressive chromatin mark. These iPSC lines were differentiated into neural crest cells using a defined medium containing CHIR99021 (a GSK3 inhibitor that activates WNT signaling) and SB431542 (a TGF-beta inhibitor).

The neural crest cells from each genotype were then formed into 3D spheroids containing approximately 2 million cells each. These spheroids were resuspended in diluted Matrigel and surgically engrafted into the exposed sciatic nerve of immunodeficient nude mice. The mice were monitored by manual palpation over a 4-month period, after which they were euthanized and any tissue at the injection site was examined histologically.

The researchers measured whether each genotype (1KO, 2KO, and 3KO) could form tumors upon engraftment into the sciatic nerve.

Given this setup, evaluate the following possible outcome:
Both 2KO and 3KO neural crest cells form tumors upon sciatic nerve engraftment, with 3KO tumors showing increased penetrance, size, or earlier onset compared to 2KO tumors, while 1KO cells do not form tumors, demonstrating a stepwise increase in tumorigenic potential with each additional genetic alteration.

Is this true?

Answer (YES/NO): NO